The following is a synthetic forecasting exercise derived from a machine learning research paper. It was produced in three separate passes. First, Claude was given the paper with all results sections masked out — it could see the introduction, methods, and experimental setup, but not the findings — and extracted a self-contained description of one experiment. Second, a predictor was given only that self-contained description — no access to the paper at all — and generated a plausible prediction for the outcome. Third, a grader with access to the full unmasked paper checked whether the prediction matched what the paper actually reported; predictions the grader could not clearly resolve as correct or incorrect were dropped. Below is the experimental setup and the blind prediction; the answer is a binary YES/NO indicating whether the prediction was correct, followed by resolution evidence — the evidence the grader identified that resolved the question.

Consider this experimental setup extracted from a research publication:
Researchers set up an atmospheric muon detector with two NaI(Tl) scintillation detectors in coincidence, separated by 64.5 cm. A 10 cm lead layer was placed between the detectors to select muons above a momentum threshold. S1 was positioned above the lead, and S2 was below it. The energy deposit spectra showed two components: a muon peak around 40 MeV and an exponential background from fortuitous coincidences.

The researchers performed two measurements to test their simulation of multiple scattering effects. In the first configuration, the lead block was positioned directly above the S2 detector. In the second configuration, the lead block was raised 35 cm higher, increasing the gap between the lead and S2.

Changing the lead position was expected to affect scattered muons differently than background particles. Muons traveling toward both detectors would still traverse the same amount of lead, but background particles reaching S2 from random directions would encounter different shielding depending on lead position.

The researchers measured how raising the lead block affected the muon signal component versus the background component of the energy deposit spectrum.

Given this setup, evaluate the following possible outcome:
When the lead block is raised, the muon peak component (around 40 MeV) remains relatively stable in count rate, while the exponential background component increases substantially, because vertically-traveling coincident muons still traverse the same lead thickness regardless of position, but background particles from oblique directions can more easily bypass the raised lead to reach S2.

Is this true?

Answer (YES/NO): YES